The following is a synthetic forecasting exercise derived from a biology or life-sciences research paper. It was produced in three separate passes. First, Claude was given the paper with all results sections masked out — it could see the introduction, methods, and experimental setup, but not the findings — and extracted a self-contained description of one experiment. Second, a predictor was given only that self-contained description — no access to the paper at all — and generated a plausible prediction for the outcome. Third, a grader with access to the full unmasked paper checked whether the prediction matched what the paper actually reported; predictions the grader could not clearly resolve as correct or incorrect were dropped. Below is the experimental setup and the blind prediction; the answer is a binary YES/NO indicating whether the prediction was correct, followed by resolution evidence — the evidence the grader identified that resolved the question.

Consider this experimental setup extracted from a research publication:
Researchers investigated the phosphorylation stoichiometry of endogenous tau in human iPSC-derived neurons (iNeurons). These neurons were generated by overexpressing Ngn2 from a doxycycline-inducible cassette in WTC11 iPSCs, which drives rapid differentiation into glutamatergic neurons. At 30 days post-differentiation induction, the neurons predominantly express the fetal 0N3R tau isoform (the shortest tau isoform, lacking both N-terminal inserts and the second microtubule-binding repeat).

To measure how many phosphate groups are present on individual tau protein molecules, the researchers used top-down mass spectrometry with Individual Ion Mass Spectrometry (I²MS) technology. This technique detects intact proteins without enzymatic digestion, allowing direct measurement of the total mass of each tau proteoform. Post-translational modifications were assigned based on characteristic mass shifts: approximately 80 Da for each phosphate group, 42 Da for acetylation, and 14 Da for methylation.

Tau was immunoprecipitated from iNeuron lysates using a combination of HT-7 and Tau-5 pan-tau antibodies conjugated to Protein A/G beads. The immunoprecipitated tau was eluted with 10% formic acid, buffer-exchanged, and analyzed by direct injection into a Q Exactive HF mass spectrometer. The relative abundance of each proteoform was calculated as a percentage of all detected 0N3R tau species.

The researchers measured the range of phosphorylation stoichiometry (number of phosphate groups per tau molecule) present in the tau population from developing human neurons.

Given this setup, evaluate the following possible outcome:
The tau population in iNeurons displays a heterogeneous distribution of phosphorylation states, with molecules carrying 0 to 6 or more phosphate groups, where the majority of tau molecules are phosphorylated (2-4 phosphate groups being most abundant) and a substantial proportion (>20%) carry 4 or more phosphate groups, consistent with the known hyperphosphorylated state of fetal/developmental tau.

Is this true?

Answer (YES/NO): NO